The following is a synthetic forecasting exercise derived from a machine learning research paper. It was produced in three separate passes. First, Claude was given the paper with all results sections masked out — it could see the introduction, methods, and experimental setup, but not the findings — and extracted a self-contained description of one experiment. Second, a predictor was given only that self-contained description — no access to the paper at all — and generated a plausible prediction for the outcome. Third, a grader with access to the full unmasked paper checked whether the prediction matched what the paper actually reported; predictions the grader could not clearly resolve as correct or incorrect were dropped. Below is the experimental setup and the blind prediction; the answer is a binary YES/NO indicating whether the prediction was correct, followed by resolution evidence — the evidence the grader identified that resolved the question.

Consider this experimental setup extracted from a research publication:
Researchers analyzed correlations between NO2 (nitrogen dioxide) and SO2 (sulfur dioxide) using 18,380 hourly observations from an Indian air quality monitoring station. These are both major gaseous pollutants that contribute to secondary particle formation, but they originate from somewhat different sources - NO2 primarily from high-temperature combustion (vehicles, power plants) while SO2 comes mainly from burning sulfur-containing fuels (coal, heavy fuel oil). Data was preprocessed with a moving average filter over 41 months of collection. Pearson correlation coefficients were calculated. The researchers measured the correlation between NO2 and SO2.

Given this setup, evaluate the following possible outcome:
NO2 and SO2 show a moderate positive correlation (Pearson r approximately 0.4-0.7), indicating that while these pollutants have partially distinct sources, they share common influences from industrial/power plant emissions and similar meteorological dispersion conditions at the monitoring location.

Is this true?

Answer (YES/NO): NO